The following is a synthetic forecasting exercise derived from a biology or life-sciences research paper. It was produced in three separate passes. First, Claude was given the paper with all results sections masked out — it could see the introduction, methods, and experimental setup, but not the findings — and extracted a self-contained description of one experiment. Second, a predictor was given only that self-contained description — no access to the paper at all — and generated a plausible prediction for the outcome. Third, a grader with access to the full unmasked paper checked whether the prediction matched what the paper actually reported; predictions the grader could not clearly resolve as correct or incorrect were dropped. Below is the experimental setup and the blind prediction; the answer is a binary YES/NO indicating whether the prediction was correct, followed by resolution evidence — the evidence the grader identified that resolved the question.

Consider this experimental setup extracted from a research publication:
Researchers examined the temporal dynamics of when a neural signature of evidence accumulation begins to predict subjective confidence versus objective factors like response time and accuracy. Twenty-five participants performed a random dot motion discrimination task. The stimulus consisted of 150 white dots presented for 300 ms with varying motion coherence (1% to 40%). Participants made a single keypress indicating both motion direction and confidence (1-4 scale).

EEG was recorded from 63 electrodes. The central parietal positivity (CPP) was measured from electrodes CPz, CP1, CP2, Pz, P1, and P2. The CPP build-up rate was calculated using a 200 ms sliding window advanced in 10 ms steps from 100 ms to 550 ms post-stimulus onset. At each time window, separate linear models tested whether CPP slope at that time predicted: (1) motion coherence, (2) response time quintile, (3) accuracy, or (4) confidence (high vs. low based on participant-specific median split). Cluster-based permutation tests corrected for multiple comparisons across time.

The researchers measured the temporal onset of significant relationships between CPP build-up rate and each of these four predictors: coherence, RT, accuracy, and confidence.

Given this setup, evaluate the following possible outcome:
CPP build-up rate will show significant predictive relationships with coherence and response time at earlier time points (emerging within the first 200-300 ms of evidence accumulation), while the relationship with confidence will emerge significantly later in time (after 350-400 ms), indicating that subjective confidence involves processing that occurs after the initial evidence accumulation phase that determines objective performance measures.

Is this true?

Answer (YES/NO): NO